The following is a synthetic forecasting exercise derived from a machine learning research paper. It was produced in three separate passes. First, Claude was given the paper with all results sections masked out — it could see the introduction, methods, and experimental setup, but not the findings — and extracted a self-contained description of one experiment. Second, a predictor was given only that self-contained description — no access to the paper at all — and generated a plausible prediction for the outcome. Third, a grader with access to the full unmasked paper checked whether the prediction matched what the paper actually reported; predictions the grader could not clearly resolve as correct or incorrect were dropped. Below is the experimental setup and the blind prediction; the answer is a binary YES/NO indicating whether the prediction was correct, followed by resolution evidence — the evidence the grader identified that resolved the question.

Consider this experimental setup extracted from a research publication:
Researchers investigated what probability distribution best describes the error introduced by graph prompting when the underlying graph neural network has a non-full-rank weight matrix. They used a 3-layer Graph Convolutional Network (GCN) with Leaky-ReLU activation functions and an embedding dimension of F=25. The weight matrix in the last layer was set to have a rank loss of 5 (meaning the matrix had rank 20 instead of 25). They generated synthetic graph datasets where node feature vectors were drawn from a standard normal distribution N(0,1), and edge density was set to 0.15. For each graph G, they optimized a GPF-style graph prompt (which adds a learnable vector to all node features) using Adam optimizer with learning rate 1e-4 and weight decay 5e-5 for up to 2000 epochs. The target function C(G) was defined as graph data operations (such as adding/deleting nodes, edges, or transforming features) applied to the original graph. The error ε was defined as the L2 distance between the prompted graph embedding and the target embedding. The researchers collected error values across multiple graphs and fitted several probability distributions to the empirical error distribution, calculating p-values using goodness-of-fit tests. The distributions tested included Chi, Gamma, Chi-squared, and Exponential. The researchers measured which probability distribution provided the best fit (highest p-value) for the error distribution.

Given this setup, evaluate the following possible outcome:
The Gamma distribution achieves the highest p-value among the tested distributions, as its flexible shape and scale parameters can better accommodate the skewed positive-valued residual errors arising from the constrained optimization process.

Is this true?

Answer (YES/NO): NO